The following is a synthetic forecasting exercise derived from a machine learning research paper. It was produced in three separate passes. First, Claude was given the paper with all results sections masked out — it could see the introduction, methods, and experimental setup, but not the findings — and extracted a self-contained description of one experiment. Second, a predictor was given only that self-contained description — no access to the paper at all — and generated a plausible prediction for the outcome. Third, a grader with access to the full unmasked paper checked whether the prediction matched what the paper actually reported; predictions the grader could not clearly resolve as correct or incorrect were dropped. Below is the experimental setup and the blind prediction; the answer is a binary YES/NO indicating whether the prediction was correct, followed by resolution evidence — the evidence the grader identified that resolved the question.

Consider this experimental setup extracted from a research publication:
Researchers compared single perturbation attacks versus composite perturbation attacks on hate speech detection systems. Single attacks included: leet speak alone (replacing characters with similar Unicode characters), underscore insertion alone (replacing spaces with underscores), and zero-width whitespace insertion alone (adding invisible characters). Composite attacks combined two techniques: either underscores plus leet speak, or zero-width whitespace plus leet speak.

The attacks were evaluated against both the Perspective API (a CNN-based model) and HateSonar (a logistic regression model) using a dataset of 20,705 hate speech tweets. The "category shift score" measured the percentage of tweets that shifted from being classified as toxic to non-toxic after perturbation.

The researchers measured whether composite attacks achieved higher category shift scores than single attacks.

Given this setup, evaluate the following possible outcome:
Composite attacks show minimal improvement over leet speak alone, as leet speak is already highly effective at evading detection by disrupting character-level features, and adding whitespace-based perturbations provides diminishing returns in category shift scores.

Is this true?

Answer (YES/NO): NO